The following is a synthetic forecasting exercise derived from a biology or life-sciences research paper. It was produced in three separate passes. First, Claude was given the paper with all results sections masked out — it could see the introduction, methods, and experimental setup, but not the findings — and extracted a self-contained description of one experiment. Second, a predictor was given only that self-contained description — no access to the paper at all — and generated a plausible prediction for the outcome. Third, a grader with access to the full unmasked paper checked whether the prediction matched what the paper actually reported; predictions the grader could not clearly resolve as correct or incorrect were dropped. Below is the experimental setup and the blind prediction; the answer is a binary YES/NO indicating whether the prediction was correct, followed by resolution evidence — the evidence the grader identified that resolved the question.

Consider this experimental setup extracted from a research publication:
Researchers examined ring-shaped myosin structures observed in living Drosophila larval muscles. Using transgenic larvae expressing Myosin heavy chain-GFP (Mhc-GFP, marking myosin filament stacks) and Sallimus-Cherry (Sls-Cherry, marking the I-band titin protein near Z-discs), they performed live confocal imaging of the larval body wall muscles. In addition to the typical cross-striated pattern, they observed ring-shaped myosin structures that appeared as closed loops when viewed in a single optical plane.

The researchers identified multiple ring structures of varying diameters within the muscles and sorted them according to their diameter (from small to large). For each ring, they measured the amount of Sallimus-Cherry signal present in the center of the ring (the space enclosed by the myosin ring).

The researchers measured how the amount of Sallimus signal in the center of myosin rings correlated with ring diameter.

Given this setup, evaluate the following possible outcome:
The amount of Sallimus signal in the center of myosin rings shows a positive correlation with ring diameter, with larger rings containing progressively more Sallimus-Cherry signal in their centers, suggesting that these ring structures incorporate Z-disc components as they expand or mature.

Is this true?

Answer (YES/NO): YES